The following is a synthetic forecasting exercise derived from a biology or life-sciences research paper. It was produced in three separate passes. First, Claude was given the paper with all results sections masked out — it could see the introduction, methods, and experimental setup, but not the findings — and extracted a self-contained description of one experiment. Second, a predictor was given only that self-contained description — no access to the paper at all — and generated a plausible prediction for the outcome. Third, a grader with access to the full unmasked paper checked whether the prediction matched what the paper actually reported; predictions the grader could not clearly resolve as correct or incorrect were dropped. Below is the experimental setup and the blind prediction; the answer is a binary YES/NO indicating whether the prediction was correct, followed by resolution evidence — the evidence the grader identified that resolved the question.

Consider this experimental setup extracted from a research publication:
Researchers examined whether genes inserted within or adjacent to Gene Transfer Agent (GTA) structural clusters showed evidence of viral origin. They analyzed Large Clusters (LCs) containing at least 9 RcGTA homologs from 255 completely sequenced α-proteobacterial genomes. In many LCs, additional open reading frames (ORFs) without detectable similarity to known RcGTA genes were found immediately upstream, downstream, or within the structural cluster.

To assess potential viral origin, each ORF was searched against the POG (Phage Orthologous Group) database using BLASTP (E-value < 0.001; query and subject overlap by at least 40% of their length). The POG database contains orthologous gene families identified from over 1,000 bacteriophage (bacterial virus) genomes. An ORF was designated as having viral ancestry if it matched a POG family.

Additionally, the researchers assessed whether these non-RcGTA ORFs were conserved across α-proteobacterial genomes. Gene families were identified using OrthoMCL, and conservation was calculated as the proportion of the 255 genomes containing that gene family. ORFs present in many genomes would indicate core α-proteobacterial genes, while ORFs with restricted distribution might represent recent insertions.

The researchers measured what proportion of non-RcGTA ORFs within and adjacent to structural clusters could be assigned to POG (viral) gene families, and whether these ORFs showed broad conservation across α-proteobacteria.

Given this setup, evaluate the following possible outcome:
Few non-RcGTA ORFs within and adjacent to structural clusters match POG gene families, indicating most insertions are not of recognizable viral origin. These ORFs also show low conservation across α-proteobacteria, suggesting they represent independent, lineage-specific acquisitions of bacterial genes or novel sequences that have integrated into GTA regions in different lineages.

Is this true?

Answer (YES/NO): NO